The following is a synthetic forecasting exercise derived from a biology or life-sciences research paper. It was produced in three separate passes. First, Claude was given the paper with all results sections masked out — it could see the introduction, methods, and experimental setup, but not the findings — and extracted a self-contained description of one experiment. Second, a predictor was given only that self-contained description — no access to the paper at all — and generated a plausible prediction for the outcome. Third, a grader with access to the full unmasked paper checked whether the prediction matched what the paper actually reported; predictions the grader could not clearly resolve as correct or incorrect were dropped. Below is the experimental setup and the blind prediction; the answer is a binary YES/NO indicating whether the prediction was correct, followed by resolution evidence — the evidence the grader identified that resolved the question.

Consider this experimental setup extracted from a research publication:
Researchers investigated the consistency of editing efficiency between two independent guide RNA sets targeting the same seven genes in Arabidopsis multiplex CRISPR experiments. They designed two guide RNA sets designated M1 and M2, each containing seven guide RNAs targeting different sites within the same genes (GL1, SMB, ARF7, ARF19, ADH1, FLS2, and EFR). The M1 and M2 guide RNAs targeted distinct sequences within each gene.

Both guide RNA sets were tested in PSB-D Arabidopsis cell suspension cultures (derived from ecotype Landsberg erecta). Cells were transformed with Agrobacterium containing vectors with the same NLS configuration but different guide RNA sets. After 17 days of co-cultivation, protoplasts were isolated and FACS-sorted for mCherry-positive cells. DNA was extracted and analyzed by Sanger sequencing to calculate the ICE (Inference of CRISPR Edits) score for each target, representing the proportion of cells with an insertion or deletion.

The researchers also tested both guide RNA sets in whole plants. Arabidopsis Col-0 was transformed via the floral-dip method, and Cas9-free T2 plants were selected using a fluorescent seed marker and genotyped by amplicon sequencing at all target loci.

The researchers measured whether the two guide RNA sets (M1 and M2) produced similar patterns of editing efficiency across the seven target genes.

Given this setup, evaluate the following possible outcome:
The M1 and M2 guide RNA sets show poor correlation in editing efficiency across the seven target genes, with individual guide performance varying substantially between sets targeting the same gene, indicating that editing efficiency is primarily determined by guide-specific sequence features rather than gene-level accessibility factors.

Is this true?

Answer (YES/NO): YES